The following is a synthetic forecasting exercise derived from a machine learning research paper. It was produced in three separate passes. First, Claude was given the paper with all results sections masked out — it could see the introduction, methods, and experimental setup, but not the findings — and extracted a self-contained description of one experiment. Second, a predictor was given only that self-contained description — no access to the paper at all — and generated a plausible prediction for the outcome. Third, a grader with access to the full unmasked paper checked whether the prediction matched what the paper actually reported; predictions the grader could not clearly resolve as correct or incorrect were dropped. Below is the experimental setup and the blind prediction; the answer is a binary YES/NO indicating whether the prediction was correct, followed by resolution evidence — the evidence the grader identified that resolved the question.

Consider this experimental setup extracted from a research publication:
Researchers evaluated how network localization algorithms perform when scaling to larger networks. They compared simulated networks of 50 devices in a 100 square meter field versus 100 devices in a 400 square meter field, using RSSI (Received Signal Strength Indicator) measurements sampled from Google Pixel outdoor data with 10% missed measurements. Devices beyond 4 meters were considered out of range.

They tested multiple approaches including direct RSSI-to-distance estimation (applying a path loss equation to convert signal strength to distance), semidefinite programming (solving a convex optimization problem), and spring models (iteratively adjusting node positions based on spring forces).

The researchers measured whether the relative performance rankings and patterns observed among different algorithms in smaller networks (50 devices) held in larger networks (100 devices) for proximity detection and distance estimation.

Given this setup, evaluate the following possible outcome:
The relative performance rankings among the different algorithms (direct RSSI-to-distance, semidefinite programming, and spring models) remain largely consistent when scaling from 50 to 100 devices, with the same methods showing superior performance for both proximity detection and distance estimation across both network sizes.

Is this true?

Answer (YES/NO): YES